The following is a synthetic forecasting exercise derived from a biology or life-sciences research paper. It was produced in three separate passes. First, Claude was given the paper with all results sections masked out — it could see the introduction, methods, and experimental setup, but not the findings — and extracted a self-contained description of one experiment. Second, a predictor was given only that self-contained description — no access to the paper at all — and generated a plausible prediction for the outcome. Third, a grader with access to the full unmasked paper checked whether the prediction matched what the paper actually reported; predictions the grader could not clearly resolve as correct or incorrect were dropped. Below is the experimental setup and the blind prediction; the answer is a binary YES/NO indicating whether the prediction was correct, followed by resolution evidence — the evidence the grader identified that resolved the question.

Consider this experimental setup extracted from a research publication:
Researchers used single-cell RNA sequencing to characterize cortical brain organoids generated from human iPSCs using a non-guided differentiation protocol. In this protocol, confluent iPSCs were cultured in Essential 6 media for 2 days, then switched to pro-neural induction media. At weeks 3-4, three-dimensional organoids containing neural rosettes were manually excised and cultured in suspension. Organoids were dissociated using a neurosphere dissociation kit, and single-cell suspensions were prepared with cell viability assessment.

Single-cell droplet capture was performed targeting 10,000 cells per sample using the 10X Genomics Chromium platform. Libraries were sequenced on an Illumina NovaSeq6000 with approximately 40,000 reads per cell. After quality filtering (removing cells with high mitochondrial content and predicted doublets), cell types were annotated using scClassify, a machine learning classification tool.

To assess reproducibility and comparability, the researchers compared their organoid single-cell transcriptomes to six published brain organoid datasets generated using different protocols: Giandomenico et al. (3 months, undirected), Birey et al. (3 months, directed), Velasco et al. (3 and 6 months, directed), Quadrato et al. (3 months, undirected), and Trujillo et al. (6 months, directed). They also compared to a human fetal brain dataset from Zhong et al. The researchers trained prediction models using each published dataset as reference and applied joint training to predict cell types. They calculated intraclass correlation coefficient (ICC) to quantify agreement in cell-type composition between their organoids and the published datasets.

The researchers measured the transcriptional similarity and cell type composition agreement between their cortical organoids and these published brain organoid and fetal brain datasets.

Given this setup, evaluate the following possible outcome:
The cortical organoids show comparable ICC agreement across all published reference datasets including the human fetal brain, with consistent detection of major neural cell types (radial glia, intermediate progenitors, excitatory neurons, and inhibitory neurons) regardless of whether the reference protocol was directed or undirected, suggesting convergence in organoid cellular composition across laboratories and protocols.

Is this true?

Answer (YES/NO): NO